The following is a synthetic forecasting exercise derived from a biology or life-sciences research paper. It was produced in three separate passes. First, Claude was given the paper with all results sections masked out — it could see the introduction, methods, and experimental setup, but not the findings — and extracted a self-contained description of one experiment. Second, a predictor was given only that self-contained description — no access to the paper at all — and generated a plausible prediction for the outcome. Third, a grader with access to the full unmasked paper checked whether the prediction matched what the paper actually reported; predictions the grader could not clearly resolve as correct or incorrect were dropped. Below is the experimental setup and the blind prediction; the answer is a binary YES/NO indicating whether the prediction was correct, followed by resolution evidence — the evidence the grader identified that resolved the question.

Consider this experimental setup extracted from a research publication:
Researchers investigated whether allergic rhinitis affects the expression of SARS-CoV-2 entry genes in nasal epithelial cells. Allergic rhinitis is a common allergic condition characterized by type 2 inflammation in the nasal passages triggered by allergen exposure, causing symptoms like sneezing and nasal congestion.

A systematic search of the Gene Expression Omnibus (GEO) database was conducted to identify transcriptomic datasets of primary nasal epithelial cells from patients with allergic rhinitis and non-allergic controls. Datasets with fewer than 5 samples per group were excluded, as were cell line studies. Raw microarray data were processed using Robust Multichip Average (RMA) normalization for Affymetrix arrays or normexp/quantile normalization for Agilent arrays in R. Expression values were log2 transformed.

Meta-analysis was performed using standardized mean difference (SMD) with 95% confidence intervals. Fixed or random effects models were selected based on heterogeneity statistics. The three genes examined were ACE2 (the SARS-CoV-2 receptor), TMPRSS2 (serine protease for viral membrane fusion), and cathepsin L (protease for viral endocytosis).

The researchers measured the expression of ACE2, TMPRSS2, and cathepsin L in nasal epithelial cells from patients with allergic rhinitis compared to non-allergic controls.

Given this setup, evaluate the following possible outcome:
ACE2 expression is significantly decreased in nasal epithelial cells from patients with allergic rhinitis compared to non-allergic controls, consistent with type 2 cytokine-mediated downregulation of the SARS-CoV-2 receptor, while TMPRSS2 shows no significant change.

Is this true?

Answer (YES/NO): YES